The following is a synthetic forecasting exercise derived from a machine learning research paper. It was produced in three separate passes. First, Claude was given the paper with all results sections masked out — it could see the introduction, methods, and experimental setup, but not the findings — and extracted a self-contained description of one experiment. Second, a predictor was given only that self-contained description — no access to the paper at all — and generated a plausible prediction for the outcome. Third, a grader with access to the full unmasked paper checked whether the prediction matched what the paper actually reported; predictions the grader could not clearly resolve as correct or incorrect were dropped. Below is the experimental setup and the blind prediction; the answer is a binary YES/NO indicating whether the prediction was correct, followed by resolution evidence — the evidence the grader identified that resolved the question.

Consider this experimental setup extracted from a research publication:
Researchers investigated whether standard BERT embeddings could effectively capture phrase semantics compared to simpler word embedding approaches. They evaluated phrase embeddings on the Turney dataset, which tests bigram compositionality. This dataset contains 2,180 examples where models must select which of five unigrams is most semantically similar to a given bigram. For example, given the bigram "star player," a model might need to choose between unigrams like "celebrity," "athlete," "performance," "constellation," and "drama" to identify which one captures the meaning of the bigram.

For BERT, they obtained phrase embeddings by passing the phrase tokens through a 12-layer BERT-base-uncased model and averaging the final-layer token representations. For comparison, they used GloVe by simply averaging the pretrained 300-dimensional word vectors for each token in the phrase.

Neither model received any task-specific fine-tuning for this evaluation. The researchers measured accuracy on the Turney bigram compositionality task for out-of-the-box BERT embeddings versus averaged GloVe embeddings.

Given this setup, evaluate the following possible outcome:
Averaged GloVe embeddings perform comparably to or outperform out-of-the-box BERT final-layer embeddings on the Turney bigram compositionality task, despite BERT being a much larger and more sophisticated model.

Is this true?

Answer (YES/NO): YES